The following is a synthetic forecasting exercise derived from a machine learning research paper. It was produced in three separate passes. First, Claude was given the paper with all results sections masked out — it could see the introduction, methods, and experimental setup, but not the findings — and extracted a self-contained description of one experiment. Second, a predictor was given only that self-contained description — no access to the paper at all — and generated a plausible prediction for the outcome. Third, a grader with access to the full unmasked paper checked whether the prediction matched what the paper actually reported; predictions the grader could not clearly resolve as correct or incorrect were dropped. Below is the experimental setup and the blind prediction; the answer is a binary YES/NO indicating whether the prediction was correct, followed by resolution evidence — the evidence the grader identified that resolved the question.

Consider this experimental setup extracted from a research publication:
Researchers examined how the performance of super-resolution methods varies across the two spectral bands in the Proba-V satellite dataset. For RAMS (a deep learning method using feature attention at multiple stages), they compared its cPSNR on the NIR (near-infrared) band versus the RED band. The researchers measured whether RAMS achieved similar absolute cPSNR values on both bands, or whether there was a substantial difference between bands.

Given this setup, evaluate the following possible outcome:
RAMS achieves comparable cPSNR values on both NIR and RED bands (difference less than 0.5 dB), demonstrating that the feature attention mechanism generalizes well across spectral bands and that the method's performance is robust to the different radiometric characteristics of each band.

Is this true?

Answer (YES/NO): NO